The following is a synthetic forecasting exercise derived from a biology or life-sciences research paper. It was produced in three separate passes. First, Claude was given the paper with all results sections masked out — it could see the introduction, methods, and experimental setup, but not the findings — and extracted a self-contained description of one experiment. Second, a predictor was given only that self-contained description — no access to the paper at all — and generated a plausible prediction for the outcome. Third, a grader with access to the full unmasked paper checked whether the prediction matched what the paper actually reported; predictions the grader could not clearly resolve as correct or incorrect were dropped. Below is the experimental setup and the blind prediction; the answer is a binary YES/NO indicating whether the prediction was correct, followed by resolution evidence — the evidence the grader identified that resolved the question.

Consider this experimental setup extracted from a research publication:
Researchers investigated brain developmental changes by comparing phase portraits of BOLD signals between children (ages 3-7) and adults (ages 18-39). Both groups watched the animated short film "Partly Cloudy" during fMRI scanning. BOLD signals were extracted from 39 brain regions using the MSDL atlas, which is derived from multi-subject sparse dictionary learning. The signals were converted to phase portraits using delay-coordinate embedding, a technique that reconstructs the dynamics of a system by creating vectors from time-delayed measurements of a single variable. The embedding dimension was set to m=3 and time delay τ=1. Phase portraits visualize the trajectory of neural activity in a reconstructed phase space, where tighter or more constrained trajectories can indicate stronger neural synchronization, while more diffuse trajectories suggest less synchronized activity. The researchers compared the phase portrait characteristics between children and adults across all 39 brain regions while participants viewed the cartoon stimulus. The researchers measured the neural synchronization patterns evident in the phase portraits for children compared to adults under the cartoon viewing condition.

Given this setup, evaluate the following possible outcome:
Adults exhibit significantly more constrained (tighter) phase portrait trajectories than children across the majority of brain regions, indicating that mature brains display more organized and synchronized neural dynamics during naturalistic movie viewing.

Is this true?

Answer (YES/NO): NO